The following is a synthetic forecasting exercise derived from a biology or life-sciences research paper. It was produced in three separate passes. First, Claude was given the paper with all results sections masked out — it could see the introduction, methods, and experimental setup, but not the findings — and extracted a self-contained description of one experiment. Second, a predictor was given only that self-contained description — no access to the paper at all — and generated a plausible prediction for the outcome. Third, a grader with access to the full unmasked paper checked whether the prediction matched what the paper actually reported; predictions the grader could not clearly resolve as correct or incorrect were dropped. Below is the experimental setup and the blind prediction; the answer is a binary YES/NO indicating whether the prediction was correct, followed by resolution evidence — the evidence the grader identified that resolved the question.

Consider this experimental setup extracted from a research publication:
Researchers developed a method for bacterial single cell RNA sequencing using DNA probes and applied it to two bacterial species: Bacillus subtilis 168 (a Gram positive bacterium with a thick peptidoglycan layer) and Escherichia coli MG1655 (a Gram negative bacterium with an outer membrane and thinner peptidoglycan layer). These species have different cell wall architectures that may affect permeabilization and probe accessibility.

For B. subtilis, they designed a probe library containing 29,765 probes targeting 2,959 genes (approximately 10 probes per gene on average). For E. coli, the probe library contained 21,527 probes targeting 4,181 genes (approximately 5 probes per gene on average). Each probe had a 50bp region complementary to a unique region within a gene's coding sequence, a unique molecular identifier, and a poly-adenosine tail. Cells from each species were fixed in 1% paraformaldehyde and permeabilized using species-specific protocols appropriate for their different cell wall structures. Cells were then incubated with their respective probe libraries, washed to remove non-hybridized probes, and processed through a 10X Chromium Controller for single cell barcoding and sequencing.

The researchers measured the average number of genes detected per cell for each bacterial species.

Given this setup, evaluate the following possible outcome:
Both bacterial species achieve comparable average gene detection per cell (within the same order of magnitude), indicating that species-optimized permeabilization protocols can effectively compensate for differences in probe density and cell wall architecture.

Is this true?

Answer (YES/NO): NO